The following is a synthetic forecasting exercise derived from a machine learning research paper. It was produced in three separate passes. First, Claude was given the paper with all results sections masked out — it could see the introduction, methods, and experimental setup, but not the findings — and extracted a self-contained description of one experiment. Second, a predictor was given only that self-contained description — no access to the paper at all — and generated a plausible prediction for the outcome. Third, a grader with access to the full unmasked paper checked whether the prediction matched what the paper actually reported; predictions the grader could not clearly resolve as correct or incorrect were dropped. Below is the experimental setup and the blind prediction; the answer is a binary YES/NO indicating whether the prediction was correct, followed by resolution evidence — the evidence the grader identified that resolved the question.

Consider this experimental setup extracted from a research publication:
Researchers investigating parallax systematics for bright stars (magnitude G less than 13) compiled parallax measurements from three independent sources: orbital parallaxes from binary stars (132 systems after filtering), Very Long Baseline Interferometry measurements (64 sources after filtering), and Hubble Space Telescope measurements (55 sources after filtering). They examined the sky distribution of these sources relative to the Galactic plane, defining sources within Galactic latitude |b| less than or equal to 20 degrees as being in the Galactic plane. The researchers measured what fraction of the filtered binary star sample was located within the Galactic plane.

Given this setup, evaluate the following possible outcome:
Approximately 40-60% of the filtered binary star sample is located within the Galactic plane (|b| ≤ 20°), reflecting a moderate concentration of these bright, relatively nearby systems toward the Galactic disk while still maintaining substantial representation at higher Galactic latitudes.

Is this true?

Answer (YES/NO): YES